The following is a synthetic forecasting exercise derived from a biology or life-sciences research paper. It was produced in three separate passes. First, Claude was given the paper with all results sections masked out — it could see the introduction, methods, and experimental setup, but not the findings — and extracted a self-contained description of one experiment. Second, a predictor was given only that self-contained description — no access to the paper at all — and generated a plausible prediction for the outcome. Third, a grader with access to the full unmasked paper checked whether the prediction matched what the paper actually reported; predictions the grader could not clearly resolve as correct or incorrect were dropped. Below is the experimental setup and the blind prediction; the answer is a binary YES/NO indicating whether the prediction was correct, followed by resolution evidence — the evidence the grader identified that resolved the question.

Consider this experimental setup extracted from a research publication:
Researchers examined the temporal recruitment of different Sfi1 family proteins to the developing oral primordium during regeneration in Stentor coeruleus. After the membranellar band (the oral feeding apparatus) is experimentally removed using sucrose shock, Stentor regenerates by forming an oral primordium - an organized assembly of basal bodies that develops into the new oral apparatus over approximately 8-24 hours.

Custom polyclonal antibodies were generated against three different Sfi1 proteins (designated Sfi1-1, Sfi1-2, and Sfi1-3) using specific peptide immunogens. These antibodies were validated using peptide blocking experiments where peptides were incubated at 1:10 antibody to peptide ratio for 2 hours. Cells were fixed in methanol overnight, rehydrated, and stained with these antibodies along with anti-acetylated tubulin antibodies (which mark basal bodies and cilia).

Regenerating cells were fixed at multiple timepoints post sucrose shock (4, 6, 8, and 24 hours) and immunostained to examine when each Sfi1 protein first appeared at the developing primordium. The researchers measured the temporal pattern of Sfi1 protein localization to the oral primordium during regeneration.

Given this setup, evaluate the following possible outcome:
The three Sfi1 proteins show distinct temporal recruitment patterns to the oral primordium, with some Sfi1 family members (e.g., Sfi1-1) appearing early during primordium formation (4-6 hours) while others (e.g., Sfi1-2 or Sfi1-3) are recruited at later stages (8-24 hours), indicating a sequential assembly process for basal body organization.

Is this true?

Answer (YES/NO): NO